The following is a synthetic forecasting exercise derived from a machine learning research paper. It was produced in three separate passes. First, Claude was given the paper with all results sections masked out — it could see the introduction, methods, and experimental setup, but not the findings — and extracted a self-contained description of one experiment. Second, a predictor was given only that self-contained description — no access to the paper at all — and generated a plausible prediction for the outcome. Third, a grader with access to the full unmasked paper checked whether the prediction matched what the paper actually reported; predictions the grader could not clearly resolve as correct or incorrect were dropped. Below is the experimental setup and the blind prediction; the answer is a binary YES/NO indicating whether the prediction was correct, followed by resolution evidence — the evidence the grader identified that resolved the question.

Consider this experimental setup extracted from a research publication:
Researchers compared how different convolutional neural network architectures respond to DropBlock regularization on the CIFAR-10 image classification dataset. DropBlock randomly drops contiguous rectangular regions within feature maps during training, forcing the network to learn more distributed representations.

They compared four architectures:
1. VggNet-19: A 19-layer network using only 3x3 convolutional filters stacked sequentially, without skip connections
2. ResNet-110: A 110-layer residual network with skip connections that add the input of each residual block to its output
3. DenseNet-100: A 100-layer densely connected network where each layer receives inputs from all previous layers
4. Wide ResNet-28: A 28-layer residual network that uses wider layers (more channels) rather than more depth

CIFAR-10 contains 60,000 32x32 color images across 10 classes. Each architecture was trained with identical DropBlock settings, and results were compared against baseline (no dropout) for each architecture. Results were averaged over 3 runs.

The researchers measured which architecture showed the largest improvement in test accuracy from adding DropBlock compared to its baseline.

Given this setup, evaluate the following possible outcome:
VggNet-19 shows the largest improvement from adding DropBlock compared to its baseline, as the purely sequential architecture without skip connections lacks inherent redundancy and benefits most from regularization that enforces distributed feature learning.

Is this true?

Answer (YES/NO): NO